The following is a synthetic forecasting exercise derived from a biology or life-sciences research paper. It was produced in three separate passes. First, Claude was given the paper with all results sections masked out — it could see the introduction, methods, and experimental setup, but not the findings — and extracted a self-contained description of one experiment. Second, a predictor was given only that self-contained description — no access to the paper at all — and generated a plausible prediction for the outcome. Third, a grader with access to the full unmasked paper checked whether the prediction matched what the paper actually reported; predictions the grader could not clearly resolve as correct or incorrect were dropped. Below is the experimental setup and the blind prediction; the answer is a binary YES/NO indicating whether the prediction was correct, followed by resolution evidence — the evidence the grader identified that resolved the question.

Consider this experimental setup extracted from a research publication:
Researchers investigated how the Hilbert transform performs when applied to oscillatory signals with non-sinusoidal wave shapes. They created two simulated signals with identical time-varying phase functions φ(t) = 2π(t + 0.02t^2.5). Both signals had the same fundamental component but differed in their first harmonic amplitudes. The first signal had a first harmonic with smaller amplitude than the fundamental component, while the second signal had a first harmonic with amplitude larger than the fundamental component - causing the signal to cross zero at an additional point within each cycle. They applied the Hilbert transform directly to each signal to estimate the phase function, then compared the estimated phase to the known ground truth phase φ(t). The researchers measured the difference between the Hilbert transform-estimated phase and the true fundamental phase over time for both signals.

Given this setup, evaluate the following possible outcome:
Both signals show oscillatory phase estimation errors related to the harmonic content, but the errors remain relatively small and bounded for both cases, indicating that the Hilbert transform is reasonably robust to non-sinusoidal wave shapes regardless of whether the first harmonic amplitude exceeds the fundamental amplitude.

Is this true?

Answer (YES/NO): NO